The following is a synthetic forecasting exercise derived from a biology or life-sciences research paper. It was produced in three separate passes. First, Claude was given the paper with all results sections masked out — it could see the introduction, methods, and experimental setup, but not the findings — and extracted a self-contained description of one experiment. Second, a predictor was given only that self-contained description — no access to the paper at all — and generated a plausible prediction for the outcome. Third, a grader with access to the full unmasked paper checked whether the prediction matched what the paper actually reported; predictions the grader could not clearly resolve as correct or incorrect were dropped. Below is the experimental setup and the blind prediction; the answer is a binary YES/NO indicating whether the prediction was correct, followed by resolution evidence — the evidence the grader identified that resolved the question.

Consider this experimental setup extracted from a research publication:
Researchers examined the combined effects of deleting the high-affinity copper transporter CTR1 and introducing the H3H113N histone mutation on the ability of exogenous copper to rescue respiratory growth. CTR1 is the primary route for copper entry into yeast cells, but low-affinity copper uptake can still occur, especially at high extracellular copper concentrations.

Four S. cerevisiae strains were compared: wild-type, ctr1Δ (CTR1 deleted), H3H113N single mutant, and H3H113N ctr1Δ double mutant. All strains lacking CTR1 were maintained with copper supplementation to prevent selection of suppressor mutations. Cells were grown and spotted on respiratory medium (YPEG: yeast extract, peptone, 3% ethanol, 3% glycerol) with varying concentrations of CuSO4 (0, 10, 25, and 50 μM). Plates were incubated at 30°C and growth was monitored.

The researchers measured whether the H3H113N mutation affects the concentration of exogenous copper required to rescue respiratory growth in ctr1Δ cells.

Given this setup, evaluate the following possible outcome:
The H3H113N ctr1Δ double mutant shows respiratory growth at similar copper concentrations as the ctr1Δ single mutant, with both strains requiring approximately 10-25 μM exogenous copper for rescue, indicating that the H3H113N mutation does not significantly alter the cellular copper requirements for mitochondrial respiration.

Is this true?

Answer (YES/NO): NO